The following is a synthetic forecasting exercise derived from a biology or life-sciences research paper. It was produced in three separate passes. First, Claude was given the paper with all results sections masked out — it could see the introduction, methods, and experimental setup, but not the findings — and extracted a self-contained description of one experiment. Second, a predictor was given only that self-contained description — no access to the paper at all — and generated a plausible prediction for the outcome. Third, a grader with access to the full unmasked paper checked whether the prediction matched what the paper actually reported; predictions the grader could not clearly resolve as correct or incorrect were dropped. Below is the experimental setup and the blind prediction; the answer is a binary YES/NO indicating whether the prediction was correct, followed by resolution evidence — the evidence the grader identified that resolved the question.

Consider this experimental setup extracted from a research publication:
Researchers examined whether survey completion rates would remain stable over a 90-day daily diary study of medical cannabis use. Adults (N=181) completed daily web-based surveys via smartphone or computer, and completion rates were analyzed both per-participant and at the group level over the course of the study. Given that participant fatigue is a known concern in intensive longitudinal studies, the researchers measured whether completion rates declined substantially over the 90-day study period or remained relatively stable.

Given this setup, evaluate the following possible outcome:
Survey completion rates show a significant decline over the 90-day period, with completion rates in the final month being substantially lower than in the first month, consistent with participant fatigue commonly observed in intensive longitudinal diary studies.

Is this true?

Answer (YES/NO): NO